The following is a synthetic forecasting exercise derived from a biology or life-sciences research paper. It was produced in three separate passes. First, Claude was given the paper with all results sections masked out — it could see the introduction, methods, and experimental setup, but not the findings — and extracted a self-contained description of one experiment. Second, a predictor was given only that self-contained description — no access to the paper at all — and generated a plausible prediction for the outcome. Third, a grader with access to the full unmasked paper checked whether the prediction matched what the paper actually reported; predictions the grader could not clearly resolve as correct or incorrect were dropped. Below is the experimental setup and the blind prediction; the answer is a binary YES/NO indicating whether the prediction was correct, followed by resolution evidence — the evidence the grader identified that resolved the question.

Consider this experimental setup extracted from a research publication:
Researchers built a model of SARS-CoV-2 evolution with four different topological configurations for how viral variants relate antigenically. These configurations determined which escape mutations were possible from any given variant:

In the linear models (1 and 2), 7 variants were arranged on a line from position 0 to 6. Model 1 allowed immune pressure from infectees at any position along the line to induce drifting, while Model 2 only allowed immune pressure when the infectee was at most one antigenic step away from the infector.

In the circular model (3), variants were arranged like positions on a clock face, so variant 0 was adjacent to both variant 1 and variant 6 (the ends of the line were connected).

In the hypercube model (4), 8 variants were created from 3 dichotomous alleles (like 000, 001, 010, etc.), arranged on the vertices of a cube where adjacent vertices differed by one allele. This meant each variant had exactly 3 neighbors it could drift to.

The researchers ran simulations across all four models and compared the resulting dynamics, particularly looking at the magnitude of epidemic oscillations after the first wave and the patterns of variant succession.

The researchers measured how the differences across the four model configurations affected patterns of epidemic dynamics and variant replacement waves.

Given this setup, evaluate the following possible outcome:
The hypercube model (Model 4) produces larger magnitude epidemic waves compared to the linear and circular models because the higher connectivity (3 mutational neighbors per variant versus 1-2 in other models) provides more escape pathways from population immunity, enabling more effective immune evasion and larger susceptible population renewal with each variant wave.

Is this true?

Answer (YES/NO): NO